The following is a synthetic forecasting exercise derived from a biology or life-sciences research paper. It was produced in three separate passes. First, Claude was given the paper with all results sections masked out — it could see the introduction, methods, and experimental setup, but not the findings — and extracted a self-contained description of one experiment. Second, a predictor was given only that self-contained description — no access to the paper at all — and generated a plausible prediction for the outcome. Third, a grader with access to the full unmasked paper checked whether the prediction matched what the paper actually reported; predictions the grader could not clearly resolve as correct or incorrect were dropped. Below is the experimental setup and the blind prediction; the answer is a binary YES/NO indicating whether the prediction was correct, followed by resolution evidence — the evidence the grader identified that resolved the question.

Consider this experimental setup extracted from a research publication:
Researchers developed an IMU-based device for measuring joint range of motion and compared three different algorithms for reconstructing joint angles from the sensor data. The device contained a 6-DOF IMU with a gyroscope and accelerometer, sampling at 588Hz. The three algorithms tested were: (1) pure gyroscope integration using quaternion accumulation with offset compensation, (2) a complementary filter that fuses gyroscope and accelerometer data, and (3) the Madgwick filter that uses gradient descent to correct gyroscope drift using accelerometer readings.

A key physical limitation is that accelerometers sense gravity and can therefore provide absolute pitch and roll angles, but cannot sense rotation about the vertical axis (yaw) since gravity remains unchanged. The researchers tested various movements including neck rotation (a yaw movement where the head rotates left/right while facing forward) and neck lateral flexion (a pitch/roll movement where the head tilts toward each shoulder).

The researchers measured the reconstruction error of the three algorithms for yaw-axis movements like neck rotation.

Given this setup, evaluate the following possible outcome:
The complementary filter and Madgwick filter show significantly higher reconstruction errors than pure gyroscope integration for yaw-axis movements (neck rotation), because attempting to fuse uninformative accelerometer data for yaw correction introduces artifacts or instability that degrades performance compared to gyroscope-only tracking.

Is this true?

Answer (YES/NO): NO